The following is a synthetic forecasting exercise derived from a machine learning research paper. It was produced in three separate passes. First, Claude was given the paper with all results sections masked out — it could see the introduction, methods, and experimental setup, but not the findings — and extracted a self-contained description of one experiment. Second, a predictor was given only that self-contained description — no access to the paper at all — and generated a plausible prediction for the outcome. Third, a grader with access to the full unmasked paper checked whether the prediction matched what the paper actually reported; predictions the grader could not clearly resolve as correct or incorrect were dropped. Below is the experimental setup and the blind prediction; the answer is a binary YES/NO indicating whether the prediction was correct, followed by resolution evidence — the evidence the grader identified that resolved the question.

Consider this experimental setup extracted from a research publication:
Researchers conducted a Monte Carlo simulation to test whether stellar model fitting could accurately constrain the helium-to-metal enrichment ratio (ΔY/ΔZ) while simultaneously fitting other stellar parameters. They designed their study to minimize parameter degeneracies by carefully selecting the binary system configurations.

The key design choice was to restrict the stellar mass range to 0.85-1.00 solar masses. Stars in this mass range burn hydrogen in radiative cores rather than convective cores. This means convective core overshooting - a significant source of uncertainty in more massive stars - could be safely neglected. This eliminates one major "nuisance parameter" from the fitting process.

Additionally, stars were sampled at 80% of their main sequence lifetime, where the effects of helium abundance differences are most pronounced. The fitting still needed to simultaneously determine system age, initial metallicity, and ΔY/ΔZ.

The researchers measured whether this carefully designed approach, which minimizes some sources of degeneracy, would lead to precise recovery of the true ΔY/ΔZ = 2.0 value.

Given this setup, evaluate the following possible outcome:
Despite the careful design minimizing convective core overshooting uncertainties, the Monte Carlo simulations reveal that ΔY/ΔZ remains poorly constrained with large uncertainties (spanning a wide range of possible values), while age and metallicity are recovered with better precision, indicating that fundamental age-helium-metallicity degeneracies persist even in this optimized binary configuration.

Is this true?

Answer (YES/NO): YES